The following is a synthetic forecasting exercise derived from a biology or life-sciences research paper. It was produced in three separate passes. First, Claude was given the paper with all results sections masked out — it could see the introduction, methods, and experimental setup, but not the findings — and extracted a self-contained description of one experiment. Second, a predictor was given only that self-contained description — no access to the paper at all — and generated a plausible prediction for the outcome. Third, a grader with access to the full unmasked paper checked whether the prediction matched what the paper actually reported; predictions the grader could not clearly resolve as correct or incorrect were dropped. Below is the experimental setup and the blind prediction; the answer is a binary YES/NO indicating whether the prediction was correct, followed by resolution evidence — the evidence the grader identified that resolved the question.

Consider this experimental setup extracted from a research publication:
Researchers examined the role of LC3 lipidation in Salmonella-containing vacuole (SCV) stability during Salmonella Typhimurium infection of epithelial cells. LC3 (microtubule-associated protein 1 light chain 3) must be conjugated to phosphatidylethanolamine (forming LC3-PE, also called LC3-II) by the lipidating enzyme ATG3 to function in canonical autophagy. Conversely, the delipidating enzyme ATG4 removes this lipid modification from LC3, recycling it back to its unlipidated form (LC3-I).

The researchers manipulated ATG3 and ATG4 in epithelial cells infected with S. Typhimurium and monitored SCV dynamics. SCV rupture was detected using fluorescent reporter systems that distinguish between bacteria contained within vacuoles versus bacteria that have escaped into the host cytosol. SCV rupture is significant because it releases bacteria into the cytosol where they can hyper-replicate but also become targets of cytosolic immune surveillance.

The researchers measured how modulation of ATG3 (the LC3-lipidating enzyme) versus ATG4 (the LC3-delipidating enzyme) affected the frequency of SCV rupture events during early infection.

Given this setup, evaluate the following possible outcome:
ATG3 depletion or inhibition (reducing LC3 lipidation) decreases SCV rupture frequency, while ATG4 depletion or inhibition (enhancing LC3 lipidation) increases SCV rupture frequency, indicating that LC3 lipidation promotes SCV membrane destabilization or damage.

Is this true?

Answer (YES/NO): YES